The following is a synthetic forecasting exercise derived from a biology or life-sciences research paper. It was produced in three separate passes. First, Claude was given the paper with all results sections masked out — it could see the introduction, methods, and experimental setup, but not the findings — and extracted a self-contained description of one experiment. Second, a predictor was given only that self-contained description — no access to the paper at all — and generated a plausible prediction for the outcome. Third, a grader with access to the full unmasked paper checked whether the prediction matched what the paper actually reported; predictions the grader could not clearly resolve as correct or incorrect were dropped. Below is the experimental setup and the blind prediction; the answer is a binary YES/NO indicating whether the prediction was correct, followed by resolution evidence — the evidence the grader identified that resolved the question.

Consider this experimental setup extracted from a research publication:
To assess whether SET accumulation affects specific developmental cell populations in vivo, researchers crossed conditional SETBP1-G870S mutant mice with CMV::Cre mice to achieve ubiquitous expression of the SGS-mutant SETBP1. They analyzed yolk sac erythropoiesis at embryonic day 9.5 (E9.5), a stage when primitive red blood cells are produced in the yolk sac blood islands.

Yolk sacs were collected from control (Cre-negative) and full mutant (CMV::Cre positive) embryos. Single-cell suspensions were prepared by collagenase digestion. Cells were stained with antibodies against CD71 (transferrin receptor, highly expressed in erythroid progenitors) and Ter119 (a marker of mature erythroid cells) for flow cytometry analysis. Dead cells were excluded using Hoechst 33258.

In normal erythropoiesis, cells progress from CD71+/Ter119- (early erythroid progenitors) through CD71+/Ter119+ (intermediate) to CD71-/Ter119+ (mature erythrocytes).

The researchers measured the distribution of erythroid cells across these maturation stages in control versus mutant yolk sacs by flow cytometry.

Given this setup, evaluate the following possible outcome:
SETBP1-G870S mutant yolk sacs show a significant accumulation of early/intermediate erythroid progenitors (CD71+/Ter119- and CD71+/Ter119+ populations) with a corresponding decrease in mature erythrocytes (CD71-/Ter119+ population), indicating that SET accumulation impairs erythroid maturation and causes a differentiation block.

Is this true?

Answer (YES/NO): NO